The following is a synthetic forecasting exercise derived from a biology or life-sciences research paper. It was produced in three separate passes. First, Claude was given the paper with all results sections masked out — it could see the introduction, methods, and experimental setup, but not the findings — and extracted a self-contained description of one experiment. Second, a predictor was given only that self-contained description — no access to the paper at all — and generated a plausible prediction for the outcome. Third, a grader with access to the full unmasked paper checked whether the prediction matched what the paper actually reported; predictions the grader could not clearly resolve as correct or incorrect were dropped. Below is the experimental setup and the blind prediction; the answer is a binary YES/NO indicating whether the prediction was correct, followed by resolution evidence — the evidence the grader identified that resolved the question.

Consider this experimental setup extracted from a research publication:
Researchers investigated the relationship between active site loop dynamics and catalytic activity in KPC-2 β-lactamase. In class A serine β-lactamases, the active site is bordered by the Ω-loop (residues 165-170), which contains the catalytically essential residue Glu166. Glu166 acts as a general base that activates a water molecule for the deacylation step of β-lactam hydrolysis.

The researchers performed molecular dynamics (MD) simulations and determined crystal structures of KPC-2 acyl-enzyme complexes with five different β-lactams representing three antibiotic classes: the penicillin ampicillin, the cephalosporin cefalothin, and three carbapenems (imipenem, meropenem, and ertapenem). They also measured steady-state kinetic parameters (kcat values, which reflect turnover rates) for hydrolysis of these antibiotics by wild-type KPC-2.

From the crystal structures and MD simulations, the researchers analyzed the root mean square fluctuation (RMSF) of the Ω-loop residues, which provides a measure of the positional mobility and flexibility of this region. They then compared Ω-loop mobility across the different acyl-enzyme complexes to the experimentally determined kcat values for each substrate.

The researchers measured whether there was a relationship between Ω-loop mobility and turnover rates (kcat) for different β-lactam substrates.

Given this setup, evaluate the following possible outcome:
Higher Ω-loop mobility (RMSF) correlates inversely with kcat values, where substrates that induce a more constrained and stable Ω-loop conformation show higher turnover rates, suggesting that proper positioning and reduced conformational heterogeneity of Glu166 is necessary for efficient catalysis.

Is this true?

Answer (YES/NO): YES